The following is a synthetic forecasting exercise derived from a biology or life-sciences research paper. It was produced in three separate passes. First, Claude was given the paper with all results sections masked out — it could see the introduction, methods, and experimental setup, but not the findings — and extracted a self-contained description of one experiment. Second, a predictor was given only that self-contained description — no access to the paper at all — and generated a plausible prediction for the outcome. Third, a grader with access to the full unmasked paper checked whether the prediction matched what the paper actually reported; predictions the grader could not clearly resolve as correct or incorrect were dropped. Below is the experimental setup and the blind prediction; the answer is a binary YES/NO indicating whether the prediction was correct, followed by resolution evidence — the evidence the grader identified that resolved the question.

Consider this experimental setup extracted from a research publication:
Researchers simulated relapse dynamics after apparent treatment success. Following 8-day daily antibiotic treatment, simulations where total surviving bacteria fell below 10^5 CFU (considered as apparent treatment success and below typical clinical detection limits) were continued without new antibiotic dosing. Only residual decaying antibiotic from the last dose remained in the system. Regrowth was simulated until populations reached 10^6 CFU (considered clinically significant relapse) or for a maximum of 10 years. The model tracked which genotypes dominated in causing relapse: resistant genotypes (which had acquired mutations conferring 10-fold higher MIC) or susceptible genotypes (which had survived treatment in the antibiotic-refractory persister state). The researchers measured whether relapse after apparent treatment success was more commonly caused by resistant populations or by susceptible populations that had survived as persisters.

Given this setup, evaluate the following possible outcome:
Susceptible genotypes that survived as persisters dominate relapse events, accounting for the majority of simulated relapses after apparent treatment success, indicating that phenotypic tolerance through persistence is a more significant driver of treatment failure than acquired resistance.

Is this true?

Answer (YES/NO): YES